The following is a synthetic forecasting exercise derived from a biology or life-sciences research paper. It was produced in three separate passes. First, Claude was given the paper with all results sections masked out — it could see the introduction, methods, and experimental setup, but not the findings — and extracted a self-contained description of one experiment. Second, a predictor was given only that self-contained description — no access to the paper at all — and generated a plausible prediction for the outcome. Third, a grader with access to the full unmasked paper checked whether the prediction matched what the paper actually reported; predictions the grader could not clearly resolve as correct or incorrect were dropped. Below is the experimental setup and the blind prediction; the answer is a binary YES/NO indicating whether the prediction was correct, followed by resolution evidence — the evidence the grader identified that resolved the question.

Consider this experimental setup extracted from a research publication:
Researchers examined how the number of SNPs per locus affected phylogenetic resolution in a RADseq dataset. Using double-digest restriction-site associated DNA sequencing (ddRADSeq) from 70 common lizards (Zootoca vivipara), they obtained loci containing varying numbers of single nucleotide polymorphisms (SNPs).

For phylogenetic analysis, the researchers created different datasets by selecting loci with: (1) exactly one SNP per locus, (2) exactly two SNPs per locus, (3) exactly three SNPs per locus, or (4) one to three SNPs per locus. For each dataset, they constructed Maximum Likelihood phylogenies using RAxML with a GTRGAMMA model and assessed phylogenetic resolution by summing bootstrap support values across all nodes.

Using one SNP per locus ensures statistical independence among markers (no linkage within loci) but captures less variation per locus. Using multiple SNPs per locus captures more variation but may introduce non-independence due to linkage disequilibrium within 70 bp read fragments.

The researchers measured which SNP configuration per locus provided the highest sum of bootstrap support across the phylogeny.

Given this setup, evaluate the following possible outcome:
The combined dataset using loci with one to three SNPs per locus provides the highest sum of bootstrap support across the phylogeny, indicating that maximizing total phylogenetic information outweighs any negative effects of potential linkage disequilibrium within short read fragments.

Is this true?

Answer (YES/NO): YES